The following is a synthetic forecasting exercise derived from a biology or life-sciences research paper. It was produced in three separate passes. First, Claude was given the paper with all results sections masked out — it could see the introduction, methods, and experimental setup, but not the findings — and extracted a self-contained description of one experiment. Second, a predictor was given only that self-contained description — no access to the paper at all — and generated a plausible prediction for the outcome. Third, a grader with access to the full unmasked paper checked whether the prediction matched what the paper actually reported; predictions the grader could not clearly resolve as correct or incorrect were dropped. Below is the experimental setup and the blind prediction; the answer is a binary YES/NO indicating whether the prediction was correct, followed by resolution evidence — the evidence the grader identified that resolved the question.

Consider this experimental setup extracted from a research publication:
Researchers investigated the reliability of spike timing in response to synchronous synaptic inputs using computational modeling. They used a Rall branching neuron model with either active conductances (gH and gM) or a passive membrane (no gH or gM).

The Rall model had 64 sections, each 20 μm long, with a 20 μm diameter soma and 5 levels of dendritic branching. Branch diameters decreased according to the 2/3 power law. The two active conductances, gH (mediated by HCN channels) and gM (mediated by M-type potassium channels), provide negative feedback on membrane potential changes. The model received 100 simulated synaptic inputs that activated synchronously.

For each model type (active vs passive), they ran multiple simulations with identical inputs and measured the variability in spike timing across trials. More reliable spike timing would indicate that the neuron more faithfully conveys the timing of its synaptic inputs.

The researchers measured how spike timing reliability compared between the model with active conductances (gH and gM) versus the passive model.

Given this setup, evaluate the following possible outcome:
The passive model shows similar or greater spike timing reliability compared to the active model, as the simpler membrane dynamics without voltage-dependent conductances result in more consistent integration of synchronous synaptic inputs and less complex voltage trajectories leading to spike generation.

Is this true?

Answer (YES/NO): NO